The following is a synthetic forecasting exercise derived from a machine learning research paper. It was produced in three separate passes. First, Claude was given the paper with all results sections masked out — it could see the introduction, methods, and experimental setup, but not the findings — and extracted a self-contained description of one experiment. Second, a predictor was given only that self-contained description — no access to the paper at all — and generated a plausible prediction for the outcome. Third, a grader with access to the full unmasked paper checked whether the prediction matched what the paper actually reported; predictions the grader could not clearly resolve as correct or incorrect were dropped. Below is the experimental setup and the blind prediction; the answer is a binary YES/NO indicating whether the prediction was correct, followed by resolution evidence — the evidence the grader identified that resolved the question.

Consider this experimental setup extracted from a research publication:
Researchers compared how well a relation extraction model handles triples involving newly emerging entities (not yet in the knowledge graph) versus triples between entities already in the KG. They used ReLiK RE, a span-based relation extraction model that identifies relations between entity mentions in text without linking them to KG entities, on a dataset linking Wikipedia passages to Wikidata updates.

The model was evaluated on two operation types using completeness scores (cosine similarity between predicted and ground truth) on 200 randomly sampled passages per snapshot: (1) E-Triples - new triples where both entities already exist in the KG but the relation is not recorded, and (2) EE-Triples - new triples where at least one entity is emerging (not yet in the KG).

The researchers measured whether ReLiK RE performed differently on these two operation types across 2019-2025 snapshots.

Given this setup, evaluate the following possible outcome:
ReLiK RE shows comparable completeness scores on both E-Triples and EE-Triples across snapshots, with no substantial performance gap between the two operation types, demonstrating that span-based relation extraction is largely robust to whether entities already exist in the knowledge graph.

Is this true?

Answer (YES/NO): NO